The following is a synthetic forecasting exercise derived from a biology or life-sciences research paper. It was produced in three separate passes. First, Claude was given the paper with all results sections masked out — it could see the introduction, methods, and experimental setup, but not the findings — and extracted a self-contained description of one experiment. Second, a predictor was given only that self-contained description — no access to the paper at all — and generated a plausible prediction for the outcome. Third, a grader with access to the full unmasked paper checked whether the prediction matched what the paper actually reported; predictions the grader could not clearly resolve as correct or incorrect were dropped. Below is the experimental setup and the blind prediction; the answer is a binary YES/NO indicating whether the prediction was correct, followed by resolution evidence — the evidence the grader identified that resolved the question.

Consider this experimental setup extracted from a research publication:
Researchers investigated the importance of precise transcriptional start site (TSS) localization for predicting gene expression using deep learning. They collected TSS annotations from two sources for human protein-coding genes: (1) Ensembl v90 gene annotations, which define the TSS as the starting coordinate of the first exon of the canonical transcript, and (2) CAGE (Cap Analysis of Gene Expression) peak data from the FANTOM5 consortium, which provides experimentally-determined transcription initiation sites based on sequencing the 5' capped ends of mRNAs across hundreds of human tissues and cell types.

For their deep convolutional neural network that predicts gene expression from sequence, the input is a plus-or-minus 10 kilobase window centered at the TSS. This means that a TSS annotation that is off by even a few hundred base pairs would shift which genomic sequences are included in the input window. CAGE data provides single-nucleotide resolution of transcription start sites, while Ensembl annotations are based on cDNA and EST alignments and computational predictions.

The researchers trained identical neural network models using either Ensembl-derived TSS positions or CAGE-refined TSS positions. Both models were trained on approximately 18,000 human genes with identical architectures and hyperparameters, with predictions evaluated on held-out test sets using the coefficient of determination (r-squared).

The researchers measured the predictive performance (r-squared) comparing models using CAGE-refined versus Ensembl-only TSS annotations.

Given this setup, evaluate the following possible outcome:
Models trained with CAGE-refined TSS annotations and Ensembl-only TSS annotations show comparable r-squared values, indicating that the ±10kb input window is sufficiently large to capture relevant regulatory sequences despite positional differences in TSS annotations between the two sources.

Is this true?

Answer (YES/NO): YES